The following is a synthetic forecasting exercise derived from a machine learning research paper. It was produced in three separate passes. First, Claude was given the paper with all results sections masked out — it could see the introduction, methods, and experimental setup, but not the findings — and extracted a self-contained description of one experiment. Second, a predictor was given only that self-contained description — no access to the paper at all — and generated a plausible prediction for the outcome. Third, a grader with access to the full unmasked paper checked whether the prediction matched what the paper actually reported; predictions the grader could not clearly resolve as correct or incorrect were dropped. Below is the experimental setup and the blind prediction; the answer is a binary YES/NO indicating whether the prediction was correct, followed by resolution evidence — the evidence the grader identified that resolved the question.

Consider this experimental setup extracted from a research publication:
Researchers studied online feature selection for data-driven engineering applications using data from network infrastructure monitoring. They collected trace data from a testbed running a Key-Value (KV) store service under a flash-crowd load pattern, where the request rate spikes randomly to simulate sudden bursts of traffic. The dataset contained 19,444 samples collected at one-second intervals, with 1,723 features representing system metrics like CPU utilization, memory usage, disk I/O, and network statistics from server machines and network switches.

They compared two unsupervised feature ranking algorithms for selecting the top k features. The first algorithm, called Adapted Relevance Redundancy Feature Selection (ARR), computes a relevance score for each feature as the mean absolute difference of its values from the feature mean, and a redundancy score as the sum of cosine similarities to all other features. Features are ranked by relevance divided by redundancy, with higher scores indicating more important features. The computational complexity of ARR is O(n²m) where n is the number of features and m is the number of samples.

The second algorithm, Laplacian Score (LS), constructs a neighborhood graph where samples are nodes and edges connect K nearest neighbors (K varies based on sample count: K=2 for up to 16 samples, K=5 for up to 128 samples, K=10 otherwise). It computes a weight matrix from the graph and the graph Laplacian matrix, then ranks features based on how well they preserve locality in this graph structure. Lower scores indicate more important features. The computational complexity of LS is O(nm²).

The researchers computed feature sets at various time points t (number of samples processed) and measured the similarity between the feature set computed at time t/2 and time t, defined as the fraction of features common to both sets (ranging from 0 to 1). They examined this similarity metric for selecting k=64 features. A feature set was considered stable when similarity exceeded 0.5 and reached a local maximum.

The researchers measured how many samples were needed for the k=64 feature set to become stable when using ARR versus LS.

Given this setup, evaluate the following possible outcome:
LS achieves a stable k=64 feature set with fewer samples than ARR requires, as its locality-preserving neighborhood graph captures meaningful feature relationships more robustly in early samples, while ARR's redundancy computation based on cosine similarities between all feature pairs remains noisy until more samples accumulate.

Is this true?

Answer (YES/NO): NO